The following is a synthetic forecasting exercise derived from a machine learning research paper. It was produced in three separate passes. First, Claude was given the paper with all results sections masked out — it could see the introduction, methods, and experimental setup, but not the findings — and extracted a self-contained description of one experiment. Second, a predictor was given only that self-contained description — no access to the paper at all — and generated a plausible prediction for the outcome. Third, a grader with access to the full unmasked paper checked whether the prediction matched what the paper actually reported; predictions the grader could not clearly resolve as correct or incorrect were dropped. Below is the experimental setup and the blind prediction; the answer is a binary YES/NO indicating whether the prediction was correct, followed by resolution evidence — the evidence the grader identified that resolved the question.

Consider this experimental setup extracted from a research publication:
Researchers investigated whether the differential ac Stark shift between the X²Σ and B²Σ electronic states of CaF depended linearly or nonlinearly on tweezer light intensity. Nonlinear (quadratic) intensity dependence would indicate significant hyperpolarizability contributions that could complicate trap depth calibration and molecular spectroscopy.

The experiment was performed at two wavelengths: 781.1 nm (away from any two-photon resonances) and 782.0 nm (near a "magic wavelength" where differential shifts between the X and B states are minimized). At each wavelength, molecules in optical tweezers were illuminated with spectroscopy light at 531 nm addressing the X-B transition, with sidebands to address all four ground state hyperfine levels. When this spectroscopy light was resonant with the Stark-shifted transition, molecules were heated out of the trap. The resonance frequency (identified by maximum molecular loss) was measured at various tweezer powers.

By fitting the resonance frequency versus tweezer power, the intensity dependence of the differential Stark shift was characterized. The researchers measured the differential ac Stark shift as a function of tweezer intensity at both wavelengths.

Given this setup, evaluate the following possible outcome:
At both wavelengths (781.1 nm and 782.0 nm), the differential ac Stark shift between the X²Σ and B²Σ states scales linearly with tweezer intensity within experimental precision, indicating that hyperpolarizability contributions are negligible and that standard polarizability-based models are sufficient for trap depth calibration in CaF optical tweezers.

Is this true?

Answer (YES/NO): YES